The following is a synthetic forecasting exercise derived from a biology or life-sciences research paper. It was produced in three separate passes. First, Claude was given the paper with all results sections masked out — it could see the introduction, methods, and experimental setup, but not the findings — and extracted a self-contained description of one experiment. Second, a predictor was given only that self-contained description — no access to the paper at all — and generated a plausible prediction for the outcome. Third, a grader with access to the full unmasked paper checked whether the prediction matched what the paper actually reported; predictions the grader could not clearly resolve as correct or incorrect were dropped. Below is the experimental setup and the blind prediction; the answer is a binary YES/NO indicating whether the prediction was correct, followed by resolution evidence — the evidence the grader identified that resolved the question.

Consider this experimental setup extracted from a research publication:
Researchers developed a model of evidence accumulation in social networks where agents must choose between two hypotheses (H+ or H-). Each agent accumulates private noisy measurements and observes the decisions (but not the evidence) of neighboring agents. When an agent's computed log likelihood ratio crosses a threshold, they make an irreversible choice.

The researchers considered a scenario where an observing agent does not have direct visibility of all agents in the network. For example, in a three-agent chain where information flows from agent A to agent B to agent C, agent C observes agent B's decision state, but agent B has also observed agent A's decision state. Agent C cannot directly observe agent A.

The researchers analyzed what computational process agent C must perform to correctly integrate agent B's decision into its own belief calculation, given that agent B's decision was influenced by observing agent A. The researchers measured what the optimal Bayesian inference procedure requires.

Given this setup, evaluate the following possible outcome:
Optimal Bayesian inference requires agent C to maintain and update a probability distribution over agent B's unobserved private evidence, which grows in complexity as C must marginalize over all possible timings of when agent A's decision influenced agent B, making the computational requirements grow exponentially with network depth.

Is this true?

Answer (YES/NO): NO